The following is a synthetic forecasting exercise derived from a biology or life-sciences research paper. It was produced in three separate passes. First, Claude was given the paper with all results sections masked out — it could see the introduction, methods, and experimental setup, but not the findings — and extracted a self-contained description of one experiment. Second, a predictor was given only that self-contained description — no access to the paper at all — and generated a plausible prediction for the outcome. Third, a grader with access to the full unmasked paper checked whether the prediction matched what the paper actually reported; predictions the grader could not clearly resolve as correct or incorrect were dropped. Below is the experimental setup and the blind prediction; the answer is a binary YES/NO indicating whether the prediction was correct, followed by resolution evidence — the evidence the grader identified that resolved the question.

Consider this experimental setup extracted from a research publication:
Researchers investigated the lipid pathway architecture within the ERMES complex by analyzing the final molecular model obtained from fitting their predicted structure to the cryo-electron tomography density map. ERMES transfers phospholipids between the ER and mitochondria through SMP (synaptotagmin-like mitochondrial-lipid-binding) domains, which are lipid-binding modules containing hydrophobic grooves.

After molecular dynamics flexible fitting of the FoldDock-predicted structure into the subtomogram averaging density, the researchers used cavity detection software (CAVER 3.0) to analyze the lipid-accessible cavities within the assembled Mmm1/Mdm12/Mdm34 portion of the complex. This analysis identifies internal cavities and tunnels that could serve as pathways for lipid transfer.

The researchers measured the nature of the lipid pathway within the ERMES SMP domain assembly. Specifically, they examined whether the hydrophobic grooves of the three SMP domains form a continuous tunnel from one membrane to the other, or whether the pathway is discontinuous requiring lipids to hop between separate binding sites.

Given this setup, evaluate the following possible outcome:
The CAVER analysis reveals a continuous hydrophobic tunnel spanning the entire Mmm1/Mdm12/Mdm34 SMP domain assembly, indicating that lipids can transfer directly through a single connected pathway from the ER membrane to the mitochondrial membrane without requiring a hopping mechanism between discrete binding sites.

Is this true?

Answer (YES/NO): NO